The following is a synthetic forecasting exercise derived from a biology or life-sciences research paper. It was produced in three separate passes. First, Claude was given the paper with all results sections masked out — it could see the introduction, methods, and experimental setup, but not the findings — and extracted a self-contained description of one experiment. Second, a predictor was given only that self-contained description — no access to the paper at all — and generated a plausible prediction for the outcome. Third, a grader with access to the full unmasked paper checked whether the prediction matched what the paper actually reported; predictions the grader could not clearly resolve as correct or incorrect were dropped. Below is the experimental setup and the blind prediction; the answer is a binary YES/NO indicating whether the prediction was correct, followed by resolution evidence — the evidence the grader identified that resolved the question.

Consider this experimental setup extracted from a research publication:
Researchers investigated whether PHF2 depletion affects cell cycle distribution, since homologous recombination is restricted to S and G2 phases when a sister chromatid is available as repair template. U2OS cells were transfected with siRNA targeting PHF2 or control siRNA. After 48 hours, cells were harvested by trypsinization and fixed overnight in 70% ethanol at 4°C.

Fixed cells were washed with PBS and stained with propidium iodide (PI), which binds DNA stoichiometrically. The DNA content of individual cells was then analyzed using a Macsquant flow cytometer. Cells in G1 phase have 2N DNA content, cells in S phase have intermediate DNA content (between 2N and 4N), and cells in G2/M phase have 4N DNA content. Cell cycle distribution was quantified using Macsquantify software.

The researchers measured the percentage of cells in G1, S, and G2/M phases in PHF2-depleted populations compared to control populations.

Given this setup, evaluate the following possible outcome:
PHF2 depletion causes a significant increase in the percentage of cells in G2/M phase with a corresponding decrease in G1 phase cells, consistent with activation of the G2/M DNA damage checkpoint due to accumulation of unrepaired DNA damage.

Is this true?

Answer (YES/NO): NO